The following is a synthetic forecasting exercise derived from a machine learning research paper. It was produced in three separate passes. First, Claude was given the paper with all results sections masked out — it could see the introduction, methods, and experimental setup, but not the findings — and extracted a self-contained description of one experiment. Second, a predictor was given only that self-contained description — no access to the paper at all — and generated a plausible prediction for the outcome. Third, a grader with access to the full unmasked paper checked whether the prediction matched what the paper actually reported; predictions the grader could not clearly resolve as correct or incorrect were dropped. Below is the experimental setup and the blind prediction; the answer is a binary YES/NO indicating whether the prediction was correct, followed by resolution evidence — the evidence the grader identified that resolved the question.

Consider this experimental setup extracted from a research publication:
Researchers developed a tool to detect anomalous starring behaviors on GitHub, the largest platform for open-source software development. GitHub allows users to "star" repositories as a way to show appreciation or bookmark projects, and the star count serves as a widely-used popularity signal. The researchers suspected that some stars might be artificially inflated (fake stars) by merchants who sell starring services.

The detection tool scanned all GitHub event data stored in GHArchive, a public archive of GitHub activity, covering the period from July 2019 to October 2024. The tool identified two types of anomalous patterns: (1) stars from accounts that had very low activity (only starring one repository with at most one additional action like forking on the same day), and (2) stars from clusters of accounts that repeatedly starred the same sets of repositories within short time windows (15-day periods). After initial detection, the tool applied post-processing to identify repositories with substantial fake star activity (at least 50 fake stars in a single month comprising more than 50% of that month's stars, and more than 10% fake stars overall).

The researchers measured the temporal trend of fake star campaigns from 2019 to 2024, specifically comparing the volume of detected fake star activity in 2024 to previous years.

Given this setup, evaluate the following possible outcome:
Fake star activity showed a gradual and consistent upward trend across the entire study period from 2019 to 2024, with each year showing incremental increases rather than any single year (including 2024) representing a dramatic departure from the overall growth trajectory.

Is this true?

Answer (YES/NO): NO